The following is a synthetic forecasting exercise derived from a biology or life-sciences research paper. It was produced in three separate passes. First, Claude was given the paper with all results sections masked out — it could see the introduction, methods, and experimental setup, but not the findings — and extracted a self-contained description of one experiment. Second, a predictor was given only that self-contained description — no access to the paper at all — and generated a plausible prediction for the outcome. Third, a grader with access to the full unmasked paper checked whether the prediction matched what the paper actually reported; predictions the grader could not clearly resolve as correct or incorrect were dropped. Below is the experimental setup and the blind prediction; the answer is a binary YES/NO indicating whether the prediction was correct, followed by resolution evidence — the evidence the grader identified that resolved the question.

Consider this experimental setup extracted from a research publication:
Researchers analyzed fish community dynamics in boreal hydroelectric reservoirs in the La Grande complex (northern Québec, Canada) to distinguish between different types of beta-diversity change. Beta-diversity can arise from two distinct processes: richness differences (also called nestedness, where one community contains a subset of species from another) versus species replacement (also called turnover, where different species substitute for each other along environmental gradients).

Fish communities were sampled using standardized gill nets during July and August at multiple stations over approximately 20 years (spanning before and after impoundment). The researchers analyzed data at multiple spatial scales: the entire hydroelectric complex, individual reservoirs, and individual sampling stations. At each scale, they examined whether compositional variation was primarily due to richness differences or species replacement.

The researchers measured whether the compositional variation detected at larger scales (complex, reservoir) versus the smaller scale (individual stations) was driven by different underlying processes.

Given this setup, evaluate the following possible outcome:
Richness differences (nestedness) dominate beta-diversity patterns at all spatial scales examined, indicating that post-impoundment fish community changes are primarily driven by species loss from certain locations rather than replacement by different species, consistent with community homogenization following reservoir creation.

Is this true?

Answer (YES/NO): NO